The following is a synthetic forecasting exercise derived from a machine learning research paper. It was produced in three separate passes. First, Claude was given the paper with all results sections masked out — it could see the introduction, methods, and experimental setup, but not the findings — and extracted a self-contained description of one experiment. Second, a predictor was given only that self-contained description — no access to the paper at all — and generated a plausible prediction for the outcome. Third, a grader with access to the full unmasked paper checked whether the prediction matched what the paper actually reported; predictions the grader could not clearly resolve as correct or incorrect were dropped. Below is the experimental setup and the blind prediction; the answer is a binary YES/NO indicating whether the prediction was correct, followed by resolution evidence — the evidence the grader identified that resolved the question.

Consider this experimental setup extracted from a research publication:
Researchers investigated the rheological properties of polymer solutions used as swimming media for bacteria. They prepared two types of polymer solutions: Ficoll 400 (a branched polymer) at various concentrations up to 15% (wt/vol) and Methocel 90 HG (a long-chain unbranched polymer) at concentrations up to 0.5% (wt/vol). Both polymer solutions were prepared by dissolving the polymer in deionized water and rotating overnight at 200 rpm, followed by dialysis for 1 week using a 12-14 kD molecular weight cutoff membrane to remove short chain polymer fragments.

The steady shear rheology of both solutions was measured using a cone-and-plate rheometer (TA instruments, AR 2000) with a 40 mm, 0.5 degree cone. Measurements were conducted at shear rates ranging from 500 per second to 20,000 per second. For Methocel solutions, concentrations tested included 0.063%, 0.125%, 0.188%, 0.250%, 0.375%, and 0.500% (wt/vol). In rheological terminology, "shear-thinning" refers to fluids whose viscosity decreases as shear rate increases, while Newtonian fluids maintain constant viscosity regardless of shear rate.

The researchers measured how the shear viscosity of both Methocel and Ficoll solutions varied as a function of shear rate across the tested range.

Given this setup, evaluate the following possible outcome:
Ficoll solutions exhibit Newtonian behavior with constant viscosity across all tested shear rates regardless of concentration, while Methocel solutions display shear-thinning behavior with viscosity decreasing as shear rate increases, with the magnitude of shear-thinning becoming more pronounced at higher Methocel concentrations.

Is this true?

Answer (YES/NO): YES